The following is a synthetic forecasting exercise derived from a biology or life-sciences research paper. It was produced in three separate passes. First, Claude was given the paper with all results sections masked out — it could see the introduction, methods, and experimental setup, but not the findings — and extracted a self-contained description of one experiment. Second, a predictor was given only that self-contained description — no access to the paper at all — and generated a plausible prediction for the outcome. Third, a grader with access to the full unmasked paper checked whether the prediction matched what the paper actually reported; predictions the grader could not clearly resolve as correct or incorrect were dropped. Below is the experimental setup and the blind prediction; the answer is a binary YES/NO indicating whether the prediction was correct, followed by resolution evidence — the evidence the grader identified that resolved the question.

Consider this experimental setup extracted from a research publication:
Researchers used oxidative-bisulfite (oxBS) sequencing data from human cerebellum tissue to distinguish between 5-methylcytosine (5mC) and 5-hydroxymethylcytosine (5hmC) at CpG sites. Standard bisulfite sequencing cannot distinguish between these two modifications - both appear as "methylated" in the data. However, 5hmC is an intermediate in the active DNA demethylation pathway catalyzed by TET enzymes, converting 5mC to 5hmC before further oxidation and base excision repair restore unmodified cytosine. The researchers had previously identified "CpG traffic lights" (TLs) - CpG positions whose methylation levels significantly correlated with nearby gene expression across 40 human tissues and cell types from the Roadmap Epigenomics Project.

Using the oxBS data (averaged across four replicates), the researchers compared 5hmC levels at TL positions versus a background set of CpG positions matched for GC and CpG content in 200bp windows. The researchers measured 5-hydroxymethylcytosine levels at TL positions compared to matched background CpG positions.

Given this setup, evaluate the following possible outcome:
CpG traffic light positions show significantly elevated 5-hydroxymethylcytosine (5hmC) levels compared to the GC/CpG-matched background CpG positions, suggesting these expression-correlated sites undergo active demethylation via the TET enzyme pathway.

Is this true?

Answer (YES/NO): YES